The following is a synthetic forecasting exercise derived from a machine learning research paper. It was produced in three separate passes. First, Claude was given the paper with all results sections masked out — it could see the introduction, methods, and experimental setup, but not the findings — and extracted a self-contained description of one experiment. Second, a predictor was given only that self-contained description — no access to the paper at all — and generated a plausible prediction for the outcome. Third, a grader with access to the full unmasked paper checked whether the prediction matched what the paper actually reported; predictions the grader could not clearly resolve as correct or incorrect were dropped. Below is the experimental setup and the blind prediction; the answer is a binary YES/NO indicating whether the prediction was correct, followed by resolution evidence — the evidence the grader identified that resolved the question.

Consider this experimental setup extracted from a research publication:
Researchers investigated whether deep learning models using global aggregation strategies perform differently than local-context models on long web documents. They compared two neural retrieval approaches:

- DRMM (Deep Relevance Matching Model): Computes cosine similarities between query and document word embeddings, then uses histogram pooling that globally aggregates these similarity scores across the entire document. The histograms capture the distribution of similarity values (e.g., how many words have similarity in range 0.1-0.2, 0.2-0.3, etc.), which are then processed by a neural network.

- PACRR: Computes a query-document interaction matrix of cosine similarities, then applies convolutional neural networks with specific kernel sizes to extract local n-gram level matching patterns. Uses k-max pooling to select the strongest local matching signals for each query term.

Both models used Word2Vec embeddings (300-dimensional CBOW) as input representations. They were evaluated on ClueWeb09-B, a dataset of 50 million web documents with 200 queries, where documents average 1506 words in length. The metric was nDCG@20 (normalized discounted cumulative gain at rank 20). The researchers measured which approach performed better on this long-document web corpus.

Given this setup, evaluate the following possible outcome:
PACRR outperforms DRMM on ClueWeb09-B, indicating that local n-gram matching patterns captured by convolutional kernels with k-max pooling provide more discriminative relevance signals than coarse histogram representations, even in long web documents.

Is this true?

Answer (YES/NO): NO